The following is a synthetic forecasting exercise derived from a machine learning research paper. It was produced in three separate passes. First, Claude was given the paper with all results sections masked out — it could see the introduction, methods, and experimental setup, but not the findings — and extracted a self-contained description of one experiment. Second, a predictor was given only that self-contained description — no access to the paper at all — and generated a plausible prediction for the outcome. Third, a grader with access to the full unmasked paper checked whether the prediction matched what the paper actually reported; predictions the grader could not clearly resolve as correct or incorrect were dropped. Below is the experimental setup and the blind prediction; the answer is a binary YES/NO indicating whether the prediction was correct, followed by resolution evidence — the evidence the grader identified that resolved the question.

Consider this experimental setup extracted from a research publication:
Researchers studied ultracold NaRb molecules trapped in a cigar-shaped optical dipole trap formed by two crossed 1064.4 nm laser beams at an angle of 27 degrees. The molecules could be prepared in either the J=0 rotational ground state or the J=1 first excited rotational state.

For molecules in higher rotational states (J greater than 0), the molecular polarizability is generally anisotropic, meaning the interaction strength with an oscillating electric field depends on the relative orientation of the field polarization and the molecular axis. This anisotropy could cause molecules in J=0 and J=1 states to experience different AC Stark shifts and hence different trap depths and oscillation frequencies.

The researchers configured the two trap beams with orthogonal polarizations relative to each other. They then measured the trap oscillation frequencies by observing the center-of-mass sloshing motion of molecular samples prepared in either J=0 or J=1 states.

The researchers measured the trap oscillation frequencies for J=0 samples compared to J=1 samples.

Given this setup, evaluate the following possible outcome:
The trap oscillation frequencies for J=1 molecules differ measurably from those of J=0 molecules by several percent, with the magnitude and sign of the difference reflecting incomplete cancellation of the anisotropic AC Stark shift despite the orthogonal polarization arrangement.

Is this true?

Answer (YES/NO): NO